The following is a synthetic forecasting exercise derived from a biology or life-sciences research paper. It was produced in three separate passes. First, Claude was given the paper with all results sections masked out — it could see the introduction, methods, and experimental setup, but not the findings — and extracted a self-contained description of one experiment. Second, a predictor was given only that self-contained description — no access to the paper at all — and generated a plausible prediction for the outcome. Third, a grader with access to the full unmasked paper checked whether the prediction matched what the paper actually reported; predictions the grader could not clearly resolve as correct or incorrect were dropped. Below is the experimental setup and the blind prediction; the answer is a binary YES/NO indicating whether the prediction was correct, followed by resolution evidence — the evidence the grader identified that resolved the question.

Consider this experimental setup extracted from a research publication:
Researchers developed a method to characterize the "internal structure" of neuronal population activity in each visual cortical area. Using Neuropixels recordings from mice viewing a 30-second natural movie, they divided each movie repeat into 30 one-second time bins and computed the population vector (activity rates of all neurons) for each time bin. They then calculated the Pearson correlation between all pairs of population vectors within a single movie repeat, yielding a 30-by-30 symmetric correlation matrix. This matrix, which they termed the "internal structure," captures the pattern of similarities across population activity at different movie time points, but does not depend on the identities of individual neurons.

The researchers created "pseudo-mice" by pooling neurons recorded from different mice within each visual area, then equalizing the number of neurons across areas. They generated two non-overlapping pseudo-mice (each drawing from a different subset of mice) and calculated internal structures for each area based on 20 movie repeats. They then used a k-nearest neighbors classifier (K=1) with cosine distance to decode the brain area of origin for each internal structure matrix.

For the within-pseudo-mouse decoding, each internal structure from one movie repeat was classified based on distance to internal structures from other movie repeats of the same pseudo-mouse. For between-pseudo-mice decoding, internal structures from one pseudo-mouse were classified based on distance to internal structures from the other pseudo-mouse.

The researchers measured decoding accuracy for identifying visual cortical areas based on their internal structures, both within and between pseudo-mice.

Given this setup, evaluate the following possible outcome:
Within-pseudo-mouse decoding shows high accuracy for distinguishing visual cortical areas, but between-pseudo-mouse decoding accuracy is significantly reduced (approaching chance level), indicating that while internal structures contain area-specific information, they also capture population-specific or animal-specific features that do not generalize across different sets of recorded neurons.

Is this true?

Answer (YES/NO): NO